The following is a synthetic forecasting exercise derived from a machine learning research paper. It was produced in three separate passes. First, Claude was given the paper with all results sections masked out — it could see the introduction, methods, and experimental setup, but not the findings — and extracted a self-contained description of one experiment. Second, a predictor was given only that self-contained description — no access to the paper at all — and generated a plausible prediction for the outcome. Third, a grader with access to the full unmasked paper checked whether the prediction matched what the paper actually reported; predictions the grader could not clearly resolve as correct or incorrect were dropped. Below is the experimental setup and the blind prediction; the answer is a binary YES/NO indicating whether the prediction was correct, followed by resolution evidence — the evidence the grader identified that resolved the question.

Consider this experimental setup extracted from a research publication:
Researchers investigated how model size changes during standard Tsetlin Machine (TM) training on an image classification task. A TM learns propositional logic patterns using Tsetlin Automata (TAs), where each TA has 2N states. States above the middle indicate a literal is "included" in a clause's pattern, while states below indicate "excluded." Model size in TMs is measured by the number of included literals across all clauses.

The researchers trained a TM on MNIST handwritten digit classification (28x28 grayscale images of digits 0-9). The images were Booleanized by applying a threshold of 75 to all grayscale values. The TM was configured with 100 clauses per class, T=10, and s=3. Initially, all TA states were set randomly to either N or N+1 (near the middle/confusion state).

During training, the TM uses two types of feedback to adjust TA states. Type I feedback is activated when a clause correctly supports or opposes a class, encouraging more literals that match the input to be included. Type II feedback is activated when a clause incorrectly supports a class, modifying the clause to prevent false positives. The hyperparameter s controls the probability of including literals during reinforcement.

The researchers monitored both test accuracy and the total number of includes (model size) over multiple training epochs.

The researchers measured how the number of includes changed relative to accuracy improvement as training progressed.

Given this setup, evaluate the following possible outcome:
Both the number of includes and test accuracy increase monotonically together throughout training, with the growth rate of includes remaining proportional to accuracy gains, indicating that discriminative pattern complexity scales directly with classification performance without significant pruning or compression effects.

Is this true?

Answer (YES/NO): NO